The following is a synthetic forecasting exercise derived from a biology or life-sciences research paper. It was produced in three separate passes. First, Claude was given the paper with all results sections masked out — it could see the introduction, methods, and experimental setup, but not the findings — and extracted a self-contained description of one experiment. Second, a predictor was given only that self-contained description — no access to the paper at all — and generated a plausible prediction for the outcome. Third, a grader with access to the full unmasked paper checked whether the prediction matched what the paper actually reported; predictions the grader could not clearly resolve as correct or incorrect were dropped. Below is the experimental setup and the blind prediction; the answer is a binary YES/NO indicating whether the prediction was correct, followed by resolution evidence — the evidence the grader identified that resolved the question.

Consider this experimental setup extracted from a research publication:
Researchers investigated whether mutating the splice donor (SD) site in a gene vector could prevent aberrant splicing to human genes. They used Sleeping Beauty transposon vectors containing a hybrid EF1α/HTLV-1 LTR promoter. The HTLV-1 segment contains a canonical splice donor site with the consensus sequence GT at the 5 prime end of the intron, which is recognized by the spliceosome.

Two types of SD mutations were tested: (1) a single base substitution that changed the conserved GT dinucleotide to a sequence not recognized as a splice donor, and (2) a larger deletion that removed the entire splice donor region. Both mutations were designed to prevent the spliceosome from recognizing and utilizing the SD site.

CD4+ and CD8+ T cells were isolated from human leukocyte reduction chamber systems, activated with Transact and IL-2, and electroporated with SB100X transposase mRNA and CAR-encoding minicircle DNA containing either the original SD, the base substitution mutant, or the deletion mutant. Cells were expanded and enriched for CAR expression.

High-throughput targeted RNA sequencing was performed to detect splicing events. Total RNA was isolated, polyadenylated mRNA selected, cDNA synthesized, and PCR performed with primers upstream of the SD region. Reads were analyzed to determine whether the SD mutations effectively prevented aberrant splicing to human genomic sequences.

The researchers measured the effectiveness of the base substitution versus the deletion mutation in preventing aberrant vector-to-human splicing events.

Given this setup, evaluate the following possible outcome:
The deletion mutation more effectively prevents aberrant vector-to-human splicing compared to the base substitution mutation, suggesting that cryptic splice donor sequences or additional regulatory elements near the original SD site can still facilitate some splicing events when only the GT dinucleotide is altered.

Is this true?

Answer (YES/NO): YES